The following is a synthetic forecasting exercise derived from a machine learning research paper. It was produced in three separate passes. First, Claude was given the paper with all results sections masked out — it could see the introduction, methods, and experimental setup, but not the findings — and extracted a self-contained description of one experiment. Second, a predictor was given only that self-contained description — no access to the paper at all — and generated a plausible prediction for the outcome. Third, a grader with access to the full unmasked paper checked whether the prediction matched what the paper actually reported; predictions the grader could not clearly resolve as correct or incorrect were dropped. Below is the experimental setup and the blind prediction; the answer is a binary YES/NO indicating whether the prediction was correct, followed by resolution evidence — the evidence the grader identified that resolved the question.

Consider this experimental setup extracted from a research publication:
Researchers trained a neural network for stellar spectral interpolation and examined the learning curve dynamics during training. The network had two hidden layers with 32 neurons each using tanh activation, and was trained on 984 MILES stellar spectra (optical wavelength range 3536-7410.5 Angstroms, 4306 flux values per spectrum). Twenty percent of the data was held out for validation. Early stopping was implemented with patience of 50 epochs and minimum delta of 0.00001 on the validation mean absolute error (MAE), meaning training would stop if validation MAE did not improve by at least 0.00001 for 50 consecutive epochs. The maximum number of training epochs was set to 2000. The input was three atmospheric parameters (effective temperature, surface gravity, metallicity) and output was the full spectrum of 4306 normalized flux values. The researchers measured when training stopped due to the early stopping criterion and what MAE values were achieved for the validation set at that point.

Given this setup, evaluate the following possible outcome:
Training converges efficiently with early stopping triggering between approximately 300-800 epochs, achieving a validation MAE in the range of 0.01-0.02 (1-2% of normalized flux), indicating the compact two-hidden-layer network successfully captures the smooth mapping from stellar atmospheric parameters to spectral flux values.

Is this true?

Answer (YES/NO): NO